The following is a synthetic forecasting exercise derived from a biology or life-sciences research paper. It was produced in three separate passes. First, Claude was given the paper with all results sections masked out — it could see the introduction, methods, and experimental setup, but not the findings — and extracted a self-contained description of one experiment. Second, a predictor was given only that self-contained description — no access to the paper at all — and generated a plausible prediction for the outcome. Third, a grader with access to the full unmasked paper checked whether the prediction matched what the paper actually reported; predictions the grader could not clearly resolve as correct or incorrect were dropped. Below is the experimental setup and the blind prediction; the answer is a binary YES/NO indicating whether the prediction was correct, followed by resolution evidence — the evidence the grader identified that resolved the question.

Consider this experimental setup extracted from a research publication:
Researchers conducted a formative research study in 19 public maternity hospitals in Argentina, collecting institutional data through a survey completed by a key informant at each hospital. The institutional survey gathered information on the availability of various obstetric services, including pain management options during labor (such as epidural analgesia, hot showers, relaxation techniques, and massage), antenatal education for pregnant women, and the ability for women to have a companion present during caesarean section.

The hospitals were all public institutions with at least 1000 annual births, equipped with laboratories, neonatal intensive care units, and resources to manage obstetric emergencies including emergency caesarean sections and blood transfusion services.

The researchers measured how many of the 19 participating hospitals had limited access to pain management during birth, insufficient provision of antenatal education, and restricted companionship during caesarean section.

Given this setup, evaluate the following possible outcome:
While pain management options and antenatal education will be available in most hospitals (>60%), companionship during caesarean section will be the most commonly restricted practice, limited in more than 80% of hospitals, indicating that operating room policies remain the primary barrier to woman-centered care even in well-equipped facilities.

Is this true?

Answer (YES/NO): NO